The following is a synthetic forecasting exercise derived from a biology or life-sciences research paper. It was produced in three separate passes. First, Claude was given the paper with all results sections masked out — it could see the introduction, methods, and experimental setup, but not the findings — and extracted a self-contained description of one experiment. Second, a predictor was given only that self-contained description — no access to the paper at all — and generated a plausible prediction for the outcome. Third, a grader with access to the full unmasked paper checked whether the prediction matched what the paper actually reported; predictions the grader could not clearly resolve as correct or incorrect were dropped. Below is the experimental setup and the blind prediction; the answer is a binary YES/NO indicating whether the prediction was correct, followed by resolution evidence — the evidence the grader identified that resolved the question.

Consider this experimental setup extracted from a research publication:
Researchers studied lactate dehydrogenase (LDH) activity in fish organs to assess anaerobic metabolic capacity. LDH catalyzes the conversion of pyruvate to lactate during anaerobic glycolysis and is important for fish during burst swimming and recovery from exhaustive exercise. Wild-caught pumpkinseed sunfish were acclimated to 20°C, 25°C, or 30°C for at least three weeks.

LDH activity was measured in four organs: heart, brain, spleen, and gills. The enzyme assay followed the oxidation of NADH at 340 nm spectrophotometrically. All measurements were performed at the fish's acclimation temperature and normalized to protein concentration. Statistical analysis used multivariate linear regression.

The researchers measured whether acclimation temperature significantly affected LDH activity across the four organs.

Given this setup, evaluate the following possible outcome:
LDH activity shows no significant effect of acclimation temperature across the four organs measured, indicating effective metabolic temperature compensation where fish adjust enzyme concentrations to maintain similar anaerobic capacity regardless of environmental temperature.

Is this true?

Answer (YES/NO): NO